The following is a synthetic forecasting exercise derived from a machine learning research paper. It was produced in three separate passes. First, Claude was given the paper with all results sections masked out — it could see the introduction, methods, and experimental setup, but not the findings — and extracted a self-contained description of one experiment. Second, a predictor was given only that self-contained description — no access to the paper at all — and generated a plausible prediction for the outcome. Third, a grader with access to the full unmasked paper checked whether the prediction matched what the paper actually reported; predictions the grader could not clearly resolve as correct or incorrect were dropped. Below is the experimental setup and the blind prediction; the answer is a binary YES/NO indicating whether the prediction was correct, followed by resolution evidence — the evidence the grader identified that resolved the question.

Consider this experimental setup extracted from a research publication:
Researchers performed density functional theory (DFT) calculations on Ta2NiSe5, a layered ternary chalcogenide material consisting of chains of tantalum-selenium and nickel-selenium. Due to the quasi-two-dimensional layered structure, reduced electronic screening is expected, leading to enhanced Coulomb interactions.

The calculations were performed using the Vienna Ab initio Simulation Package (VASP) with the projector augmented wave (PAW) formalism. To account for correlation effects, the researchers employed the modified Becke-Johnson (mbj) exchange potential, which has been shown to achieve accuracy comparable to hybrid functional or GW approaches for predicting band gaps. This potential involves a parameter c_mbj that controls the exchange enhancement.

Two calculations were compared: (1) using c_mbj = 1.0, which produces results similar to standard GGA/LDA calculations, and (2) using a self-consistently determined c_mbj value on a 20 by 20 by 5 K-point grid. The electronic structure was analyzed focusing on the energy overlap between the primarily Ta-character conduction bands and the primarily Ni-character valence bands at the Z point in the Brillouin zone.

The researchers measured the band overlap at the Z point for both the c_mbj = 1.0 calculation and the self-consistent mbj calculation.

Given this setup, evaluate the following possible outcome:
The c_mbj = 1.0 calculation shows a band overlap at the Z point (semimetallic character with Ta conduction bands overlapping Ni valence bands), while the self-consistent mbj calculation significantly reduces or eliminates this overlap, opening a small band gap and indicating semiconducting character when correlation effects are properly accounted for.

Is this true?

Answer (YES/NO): NO